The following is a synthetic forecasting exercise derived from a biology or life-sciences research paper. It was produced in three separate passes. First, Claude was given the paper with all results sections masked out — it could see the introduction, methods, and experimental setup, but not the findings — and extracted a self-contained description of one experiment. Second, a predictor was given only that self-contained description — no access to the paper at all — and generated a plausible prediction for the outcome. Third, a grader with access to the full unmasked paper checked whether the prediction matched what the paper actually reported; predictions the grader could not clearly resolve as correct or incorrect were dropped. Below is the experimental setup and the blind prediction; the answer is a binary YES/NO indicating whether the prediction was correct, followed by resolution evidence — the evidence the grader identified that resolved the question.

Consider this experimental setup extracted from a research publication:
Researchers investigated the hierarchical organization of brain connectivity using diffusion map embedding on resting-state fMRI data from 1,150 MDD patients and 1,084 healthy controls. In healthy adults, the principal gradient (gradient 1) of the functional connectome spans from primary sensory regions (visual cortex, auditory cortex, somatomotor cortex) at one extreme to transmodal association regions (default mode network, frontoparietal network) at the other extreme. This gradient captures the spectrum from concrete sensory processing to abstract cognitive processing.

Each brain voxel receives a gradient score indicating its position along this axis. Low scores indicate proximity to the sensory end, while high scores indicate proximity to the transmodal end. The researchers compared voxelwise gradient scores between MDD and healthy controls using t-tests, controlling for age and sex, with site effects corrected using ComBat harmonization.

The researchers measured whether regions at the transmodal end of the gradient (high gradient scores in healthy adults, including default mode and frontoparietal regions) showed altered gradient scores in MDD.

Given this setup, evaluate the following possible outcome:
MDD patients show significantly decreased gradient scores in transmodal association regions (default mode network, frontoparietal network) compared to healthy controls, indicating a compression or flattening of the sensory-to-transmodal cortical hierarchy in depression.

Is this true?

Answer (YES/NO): YES